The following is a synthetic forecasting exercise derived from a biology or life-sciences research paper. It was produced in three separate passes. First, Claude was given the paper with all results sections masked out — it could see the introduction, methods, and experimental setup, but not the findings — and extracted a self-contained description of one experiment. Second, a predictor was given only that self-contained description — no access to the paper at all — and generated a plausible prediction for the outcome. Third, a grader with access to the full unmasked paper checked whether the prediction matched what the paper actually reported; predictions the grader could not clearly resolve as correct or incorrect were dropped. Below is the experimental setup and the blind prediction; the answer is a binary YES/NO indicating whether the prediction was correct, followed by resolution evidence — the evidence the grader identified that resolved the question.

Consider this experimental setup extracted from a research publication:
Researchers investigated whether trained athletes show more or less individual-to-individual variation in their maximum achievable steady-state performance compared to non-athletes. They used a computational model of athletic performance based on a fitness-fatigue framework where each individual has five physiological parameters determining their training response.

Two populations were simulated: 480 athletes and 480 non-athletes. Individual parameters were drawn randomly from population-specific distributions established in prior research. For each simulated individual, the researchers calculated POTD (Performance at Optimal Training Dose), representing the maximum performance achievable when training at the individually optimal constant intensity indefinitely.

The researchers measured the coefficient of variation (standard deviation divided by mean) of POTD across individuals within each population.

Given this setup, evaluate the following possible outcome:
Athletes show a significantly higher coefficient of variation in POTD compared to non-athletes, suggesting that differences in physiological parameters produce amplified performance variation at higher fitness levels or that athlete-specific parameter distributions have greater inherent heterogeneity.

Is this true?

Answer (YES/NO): YES